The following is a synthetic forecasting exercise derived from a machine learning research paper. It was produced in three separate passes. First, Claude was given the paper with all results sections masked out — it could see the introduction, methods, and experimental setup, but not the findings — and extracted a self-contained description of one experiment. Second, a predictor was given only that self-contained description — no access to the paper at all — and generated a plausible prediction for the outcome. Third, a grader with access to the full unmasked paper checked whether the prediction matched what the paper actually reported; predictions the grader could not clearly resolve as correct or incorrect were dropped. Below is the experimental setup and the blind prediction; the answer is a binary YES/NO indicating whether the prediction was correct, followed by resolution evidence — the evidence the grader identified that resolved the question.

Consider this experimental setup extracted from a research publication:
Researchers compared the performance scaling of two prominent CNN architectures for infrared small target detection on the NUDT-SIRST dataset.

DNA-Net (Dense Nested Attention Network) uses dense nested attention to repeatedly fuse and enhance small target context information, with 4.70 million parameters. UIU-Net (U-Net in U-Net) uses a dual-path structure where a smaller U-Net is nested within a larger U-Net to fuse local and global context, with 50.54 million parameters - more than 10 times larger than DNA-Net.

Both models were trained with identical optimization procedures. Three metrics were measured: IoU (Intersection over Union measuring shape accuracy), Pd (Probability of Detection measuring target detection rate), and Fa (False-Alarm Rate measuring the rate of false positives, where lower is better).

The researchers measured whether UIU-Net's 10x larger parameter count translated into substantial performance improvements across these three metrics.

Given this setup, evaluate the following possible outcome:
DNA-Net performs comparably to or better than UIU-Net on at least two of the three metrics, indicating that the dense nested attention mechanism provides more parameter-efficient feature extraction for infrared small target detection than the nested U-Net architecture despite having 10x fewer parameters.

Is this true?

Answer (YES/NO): YES